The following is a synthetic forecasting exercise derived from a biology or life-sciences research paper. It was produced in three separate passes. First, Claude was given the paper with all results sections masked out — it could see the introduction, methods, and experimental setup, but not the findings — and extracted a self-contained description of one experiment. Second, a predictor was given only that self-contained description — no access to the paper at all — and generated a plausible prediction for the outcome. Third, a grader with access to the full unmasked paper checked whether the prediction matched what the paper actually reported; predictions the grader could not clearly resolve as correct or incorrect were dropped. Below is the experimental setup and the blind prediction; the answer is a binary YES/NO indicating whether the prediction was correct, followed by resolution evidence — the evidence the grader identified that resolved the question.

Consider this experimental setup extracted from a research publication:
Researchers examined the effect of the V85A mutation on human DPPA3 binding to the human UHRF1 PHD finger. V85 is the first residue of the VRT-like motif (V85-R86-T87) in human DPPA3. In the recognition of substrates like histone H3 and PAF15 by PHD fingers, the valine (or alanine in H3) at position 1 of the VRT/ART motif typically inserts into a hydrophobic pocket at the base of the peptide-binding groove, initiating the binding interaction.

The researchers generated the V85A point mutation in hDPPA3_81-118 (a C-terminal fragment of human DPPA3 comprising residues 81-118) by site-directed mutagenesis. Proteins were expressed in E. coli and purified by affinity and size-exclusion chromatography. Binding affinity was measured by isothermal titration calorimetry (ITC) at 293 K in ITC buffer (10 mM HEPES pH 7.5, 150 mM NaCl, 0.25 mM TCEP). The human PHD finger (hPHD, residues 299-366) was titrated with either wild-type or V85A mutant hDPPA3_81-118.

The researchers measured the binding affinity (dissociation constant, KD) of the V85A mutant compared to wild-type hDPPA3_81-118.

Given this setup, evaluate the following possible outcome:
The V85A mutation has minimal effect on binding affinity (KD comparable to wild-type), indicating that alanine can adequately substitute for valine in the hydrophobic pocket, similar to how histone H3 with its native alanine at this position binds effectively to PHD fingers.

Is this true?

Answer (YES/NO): YES